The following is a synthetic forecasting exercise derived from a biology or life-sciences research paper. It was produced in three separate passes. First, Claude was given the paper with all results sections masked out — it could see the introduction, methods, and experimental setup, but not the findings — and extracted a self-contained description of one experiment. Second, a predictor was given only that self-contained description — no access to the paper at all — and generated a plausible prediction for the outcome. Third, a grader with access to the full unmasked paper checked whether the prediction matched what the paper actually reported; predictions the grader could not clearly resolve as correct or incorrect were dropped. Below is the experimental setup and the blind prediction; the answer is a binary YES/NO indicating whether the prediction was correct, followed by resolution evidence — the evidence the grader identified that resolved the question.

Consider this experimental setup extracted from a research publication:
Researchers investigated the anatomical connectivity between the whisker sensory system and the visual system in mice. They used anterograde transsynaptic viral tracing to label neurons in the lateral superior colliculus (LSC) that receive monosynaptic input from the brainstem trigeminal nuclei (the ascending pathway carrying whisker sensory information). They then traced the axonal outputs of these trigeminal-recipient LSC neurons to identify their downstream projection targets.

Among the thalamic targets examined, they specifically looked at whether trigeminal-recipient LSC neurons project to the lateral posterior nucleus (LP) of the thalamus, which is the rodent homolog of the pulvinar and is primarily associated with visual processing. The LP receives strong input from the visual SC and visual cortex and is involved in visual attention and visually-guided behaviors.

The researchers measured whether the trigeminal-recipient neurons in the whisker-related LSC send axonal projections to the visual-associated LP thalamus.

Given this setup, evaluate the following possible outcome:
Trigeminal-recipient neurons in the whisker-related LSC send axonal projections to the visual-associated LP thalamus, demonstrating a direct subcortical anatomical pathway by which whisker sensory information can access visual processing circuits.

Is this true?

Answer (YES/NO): YES